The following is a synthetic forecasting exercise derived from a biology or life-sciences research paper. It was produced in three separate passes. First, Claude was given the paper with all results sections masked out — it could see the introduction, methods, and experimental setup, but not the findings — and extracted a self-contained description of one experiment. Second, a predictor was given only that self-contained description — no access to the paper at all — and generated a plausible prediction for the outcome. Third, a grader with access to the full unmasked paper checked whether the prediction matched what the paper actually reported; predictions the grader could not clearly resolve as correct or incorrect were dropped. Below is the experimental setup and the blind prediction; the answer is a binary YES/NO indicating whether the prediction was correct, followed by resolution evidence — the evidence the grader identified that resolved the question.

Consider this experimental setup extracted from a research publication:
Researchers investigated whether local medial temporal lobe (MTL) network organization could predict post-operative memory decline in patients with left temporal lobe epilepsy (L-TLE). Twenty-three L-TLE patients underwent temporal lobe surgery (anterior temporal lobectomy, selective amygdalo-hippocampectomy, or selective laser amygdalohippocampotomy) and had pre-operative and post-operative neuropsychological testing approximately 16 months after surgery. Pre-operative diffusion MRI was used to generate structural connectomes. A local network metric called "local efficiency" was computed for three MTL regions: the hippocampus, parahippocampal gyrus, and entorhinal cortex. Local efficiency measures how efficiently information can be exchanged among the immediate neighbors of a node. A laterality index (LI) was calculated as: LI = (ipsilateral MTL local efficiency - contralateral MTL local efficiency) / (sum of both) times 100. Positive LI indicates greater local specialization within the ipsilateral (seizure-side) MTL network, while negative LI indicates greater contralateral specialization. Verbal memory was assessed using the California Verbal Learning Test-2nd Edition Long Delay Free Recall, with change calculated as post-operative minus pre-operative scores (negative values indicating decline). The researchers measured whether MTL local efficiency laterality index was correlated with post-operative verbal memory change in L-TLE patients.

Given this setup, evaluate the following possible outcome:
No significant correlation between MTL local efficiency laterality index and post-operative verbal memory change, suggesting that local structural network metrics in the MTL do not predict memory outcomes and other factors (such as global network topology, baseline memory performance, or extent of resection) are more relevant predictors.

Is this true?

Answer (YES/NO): NO